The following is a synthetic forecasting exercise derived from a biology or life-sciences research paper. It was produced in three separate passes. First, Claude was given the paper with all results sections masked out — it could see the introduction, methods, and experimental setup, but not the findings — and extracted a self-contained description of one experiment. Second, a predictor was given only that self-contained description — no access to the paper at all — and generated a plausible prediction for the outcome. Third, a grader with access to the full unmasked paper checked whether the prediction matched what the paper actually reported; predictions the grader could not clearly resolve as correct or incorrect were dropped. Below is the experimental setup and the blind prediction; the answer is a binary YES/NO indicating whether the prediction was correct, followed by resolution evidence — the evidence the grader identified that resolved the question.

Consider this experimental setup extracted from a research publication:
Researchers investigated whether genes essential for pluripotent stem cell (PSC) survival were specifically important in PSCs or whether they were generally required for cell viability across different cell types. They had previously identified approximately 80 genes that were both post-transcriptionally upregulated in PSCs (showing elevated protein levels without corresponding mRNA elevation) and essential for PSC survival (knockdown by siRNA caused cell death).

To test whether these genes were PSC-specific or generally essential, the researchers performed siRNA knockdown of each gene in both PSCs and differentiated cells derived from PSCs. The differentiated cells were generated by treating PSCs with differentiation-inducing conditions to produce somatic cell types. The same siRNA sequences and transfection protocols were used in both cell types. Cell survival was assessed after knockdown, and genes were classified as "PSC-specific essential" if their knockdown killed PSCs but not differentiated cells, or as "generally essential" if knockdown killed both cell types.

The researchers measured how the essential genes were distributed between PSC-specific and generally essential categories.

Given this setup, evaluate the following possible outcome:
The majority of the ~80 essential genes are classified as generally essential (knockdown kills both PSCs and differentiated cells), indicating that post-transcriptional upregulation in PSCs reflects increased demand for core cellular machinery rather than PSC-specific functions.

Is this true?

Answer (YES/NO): YES